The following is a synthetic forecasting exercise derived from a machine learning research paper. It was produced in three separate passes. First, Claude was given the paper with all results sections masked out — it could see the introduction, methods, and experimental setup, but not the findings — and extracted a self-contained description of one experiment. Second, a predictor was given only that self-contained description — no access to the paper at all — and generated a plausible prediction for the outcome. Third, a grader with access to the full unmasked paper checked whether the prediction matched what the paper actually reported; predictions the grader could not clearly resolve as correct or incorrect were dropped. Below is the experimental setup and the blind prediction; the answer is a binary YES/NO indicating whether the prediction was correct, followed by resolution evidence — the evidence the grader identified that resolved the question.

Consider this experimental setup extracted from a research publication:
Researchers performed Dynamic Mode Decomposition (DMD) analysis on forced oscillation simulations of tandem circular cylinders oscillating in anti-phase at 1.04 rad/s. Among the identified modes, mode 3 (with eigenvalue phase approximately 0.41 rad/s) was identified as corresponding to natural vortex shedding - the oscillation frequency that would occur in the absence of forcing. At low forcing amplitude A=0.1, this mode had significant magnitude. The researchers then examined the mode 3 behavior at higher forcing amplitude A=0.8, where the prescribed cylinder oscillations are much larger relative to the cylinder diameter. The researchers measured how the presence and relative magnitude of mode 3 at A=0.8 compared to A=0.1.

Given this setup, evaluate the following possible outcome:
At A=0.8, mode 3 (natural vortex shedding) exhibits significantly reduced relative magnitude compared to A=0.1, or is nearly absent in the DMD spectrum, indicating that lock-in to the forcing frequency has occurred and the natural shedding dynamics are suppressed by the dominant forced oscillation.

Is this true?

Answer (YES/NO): YES